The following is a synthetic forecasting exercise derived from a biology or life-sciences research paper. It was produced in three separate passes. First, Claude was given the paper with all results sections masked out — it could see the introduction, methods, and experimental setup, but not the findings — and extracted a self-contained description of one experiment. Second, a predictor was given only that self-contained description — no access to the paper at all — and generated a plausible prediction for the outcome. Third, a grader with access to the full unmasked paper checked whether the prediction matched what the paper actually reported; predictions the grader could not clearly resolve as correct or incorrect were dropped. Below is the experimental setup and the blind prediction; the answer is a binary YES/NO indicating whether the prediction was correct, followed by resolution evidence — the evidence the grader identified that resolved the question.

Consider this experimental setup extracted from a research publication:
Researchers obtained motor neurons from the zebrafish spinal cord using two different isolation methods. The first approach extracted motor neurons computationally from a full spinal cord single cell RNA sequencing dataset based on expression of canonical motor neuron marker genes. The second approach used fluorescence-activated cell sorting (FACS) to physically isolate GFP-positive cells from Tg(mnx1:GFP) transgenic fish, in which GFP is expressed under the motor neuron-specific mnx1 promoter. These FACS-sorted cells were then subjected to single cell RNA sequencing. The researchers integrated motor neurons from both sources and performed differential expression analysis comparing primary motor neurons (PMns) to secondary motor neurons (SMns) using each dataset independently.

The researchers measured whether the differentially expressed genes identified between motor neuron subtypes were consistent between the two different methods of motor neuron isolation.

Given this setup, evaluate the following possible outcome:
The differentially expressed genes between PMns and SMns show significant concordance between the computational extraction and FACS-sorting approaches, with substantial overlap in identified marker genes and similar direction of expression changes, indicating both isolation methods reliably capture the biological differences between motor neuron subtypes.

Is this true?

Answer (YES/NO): YES